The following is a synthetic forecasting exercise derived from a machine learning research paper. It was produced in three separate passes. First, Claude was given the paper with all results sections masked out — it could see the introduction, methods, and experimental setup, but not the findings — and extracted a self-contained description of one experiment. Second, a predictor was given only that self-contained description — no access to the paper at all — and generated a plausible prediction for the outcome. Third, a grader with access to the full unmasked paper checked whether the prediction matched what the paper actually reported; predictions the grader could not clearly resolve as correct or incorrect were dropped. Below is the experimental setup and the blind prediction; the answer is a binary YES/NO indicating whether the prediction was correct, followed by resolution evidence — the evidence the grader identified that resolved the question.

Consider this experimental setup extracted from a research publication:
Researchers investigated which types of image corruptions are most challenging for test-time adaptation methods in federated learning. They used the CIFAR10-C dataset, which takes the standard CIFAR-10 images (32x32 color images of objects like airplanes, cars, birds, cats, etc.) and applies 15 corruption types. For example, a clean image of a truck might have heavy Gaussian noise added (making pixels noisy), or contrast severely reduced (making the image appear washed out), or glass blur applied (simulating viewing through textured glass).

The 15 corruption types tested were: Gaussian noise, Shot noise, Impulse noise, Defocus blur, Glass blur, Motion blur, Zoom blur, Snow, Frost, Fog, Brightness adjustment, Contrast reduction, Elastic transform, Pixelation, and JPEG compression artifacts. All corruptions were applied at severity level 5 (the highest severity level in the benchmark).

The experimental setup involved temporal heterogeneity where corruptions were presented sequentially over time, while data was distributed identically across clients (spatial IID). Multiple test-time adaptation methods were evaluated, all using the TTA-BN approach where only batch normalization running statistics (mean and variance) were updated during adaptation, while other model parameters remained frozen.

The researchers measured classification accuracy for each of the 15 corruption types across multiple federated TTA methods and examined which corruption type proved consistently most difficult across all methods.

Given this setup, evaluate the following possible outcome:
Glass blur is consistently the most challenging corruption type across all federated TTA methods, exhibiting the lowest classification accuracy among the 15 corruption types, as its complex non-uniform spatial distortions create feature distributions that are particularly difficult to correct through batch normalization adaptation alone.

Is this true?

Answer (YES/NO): NO